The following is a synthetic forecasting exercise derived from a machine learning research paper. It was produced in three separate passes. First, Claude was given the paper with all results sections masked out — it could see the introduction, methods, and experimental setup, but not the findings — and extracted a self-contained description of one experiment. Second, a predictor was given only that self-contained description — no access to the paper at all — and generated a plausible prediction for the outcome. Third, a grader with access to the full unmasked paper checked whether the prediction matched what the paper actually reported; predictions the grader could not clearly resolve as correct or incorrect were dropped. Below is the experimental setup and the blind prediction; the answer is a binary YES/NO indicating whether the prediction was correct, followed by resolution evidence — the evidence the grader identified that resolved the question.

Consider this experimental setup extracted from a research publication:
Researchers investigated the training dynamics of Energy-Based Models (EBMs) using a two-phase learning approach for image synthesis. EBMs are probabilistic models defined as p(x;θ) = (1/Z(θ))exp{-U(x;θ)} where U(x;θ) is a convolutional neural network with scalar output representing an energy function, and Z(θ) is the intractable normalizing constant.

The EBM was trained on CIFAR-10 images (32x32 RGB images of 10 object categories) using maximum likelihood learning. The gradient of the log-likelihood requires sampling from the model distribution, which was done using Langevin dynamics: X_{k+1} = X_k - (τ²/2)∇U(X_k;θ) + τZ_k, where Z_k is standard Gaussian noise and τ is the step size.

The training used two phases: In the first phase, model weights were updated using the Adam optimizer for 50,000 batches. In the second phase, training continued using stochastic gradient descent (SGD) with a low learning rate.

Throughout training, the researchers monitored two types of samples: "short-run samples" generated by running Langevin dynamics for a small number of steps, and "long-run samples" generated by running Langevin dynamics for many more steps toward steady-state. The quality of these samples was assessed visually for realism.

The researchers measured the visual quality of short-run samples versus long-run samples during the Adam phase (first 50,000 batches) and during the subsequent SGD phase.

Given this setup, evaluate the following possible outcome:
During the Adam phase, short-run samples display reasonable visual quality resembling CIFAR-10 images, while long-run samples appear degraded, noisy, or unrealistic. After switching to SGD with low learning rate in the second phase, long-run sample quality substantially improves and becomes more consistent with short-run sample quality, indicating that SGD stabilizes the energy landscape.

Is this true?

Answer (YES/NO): YES